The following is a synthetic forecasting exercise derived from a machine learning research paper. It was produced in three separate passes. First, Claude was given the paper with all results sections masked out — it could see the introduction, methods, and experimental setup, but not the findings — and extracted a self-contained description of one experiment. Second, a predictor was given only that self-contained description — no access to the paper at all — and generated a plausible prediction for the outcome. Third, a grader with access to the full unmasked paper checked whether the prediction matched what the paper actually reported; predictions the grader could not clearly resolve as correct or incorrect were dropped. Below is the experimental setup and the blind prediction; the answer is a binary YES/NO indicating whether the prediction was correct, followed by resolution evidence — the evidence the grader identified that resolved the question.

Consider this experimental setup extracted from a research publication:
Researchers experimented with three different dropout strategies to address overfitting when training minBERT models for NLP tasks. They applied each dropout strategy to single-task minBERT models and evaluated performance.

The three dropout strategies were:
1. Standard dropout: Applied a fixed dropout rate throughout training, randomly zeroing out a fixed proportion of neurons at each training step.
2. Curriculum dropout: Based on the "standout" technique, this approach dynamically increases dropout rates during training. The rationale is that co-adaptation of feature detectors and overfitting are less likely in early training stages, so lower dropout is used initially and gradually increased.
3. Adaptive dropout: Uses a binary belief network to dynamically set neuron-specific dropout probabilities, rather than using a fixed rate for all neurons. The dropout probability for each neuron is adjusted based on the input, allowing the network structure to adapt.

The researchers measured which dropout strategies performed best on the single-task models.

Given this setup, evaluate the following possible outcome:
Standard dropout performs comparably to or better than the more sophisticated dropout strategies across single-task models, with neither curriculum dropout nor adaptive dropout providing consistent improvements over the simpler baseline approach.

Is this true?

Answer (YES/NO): NO